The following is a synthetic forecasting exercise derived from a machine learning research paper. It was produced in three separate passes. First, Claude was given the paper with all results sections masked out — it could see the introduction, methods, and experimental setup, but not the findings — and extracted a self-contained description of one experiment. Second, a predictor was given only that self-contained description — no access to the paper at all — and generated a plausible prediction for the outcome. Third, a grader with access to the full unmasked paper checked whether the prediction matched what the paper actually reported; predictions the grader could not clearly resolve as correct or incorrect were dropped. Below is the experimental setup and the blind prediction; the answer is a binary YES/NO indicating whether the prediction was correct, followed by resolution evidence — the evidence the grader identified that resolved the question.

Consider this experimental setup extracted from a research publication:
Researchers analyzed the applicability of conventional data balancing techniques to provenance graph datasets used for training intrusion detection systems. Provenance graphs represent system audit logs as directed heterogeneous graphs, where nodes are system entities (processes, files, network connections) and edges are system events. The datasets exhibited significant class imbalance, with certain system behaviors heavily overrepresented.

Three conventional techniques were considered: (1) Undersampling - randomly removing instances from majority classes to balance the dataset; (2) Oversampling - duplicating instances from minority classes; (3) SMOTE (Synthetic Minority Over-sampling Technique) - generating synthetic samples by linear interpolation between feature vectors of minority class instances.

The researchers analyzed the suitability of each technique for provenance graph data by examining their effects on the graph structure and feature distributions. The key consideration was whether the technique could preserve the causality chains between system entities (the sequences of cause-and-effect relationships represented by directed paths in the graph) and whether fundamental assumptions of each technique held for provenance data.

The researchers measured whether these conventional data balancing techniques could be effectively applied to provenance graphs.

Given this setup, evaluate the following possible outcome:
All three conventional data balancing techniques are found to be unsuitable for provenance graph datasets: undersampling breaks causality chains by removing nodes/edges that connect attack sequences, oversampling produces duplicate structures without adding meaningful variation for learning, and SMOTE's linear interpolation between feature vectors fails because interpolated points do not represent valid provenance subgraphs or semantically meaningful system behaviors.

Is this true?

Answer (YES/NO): NO